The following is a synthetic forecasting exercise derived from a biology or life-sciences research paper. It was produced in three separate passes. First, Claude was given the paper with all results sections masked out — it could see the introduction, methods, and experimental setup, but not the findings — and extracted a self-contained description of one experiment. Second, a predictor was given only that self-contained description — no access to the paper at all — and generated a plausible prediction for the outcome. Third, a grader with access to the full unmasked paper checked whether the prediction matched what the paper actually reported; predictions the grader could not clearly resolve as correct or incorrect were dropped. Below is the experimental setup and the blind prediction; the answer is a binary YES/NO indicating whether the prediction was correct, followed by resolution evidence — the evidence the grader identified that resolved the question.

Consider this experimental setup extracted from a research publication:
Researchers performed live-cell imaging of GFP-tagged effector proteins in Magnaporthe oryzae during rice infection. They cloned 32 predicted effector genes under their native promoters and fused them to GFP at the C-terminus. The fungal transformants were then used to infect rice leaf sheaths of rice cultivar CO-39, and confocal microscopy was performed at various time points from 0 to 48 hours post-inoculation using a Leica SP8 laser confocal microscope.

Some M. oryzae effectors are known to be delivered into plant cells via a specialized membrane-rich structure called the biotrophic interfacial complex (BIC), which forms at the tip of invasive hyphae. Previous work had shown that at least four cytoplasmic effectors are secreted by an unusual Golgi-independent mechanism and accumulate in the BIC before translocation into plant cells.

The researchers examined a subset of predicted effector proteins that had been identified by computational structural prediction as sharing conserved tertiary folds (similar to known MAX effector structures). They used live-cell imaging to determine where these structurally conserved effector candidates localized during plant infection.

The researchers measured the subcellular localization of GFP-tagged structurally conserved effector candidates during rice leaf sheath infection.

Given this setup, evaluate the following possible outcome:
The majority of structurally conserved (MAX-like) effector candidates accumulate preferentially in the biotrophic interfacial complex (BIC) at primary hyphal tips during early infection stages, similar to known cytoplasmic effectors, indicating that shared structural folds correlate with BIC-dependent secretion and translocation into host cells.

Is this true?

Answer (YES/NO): YES